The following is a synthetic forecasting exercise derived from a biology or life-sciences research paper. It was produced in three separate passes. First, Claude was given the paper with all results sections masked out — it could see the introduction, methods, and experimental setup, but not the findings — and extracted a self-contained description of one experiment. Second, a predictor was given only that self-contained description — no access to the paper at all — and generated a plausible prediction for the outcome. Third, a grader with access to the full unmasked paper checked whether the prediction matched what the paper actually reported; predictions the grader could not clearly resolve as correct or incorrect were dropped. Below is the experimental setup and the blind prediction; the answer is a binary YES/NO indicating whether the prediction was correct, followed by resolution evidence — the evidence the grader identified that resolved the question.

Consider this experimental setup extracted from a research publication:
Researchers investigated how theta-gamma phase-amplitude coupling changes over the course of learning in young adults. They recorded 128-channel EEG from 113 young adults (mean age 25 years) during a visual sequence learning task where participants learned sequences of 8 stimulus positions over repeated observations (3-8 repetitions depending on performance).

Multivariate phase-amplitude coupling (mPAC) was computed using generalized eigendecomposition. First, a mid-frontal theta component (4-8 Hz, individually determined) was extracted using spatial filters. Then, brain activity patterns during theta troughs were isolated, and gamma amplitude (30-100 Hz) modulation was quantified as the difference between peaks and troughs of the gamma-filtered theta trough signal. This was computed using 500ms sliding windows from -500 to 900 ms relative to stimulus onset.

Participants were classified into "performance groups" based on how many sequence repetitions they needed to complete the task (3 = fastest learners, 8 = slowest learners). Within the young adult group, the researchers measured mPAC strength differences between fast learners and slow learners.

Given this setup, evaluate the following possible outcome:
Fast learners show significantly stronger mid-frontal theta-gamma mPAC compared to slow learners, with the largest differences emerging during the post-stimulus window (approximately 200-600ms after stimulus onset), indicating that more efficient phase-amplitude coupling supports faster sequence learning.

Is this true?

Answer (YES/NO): NO